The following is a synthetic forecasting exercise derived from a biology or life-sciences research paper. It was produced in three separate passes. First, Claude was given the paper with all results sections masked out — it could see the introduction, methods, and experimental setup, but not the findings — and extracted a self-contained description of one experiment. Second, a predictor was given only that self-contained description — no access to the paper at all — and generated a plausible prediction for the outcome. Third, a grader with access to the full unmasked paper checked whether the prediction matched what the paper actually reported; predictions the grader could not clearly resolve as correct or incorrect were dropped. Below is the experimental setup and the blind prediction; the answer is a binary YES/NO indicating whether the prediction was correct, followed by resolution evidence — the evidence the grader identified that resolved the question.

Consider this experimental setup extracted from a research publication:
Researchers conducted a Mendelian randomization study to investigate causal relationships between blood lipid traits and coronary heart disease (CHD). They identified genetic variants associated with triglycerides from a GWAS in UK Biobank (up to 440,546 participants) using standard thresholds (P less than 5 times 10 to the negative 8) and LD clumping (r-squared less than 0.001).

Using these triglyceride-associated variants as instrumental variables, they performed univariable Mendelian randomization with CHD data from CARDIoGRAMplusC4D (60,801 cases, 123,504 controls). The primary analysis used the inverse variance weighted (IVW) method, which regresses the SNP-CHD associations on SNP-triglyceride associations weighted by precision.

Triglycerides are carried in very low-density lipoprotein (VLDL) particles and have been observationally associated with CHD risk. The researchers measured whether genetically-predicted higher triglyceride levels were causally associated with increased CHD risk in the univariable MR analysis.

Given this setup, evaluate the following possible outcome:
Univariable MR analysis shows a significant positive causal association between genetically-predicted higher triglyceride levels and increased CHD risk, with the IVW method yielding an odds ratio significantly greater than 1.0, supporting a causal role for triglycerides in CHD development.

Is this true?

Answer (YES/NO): YES